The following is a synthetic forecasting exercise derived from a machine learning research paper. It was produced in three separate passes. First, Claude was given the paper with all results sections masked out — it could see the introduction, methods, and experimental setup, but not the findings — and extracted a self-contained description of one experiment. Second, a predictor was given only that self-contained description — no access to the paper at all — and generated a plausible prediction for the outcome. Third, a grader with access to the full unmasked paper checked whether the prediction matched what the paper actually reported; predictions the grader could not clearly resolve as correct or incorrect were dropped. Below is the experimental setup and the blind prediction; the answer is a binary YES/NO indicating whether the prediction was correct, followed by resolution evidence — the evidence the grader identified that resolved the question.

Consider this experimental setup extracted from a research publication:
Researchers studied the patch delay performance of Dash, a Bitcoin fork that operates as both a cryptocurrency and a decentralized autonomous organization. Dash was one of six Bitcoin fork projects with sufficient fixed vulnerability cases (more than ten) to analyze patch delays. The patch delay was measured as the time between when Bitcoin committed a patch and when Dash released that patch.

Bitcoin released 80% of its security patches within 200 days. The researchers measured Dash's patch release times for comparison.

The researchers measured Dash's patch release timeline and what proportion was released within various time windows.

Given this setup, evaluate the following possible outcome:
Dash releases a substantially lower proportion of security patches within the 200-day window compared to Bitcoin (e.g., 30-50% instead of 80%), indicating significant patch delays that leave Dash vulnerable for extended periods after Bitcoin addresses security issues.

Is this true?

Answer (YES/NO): NO